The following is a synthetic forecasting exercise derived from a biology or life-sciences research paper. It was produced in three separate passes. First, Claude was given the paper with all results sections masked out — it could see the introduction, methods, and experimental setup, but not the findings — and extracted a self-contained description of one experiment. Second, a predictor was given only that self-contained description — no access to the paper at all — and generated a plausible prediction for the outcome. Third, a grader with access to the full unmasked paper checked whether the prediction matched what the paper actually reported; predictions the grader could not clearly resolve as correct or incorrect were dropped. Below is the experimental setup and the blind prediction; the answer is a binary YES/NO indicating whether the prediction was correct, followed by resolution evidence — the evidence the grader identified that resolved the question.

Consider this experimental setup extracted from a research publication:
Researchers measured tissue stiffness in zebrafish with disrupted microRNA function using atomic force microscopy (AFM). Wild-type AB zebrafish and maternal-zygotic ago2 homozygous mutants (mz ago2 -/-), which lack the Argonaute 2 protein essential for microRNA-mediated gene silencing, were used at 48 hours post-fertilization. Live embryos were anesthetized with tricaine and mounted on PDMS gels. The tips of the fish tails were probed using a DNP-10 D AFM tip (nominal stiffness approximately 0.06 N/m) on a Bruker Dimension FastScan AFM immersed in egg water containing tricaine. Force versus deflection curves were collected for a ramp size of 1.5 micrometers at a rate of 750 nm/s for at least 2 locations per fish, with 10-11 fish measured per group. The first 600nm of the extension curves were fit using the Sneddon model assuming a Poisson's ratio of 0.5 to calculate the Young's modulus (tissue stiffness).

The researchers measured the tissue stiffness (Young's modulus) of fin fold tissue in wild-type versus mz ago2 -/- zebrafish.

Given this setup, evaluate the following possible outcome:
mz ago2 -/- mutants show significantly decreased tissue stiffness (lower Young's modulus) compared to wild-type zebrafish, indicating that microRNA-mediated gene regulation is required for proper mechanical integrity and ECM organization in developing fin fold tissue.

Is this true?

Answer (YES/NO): NO